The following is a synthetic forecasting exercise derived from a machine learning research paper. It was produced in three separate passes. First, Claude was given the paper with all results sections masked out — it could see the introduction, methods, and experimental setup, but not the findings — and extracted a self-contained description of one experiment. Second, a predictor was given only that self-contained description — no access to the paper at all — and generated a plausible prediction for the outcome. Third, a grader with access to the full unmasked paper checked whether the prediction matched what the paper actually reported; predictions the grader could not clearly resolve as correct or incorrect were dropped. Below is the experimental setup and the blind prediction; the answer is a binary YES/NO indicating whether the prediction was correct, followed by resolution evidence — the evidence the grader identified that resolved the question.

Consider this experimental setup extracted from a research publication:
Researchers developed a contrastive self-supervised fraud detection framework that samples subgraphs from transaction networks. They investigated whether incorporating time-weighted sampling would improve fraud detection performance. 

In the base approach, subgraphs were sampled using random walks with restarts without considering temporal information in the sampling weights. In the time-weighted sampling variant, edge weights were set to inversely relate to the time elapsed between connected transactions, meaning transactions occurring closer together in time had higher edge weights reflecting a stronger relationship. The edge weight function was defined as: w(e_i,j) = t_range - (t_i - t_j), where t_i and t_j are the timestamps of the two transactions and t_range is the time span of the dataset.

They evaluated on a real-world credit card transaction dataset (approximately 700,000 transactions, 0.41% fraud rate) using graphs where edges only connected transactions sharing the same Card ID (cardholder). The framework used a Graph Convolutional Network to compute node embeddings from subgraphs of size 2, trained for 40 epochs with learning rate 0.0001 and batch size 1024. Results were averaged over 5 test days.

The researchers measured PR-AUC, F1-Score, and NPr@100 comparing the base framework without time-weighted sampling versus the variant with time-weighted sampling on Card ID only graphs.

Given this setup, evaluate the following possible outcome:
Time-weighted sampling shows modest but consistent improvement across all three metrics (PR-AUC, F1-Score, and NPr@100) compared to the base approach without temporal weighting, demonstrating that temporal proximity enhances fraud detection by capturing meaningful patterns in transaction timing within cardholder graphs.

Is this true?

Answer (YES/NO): NO